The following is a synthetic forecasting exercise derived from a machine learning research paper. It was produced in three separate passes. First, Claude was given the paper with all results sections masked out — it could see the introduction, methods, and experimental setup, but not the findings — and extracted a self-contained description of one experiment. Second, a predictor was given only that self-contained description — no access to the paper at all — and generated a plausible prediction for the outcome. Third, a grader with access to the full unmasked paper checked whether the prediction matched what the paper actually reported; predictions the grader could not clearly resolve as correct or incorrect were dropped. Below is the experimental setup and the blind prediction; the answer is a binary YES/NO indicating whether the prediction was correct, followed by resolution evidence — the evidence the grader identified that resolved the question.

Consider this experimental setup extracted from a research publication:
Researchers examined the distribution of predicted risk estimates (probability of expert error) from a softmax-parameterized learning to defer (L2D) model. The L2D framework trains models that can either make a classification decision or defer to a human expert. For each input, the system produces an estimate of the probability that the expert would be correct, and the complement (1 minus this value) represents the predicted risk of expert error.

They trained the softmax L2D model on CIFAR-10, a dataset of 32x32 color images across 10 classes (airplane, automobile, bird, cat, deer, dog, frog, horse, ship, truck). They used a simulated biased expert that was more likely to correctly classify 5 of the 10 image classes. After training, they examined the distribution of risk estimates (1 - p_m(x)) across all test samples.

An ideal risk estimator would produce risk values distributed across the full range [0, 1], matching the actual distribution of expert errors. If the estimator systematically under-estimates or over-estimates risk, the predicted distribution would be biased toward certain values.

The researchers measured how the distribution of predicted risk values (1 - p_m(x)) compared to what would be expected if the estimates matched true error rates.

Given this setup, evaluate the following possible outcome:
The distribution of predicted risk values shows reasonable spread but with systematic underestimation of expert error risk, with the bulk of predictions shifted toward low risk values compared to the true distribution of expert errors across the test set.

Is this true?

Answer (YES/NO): NO